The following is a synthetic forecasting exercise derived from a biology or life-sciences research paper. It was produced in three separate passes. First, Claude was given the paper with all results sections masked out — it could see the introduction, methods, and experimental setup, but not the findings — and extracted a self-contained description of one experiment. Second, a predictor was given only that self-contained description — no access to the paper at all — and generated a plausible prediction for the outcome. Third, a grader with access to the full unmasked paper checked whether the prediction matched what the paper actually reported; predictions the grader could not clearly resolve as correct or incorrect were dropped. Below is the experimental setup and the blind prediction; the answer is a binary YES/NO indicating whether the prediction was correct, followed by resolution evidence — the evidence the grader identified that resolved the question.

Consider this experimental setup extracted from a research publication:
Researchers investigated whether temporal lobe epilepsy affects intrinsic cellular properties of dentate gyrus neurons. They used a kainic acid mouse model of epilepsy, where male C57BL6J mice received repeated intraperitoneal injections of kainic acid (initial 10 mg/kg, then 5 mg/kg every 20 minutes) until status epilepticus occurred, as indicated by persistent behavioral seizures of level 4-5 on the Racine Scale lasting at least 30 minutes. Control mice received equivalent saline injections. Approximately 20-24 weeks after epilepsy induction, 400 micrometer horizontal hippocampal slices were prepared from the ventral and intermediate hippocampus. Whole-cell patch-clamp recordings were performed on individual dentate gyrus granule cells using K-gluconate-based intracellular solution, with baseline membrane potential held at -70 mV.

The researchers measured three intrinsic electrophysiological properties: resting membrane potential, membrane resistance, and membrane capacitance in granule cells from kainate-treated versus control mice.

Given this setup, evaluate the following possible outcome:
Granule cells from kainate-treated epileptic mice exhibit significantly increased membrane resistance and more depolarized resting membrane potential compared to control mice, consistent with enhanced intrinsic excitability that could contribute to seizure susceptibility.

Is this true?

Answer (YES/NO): NO